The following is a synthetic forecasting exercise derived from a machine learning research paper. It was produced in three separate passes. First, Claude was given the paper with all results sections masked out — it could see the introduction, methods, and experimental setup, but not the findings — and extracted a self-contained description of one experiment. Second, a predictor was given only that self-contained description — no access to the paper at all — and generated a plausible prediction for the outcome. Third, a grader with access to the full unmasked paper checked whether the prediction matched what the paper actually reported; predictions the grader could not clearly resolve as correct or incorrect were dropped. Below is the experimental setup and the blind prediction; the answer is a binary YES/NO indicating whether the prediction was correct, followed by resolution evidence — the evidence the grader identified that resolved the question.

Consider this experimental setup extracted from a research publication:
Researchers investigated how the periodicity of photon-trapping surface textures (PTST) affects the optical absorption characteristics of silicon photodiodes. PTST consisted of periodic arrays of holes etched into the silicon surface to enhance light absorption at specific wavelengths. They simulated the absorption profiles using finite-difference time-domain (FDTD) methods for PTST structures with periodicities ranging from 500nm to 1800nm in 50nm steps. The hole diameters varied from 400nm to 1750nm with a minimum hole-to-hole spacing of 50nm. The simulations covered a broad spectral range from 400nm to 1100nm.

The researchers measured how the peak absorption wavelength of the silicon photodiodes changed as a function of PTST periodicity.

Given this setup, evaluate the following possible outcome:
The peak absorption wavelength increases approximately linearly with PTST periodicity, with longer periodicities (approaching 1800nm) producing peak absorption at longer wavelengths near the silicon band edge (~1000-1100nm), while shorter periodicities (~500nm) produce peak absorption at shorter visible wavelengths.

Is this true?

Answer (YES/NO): YES